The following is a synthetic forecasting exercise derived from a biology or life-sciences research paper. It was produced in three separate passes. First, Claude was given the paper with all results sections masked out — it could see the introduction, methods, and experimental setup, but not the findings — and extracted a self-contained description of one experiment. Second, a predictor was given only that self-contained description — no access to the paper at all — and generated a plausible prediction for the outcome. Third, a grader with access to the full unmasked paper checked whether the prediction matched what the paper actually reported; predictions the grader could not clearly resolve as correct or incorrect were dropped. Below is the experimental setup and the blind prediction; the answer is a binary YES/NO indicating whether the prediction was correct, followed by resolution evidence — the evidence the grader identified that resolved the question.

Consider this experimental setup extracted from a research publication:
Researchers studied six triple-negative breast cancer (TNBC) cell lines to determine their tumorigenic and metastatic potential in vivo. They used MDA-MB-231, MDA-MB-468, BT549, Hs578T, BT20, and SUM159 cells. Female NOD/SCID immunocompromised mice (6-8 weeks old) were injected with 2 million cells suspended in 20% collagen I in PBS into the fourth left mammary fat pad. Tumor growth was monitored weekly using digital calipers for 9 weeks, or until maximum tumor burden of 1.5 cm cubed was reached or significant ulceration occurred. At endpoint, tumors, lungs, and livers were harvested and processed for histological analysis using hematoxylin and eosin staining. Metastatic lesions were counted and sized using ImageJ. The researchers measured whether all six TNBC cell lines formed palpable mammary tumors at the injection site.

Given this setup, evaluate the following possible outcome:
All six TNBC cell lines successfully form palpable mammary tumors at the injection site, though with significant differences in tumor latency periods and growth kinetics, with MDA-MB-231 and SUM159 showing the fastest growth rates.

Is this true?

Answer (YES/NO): NO